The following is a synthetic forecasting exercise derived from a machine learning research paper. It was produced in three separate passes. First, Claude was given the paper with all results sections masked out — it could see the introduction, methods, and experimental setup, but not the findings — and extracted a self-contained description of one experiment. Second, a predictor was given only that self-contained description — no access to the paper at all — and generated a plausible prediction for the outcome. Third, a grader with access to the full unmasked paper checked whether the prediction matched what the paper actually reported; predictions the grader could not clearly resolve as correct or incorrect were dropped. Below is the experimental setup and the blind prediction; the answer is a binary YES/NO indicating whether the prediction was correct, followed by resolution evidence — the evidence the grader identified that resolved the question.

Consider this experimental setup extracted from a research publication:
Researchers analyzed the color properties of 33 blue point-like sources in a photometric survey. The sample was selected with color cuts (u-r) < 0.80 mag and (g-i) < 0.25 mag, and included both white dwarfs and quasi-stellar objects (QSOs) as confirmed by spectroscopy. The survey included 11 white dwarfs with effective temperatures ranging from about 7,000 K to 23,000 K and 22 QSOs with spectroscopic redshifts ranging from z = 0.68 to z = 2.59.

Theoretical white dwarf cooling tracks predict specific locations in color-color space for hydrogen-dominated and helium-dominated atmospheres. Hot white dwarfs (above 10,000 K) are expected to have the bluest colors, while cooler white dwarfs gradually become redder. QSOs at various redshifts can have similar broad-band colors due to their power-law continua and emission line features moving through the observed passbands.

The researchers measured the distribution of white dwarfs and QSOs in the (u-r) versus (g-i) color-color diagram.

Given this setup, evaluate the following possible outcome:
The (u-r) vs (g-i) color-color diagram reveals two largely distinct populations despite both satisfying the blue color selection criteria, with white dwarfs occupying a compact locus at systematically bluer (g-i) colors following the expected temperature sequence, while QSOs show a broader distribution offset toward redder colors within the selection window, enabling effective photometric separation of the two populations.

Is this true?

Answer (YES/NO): NO